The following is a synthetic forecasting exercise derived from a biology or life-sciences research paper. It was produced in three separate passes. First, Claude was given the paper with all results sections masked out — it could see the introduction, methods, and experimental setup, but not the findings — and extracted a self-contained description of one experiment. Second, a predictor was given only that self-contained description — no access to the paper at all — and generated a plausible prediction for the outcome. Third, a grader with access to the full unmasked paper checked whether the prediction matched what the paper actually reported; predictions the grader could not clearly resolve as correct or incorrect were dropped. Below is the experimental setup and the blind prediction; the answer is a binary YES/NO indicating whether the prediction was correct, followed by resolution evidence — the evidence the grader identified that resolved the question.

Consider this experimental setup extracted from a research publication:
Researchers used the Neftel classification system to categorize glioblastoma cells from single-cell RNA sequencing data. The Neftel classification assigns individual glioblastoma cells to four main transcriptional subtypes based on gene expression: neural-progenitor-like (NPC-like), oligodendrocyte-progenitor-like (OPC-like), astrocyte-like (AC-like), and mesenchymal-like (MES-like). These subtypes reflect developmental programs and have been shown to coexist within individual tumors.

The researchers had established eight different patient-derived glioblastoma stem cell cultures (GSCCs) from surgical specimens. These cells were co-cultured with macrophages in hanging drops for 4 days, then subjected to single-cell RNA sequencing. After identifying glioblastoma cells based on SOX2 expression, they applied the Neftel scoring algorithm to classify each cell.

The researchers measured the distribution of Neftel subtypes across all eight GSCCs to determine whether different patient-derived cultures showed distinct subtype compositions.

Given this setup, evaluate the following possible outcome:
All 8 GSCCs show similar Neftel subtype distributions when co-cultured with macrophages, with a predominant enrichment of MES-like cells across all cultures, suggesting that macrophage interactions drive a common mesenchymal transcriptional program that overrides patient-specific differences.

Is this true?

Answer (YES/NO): NO